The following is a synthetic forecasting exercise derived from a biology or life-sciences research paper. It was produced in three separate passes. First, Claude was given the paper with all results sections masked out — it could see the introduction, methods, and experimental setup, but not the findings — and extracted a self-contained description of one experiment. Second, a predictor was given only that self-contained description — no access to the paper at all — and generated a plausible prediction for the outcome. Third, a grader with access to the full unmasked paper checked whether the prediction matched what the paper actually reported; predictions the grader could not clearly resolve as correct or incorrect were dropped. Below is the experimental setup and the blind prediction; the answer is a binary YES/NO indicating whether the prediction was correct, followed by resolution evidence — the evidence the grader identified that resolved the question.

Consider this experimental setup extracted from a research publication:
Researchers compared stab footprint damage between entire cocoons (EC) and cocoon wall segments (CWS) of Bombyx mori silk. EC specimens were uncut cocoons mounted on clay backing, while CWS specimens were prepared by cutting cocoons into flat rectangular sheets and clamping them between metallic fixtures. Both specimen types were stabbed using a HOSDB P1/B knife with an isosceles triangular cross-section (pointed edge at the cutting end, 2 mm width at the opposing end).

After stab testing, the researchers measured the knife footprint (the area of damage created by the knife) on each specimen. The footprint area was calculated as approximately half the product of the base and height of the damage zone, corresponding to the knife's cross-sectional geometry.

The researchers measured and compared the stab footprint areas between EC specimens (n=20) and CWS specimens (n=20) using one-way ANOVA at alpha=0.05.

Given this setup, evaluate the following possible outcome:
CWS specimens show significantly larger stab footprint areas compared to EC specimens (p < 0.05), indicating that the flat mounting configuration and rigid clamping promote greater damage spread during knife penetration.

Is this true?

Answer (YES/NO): YES